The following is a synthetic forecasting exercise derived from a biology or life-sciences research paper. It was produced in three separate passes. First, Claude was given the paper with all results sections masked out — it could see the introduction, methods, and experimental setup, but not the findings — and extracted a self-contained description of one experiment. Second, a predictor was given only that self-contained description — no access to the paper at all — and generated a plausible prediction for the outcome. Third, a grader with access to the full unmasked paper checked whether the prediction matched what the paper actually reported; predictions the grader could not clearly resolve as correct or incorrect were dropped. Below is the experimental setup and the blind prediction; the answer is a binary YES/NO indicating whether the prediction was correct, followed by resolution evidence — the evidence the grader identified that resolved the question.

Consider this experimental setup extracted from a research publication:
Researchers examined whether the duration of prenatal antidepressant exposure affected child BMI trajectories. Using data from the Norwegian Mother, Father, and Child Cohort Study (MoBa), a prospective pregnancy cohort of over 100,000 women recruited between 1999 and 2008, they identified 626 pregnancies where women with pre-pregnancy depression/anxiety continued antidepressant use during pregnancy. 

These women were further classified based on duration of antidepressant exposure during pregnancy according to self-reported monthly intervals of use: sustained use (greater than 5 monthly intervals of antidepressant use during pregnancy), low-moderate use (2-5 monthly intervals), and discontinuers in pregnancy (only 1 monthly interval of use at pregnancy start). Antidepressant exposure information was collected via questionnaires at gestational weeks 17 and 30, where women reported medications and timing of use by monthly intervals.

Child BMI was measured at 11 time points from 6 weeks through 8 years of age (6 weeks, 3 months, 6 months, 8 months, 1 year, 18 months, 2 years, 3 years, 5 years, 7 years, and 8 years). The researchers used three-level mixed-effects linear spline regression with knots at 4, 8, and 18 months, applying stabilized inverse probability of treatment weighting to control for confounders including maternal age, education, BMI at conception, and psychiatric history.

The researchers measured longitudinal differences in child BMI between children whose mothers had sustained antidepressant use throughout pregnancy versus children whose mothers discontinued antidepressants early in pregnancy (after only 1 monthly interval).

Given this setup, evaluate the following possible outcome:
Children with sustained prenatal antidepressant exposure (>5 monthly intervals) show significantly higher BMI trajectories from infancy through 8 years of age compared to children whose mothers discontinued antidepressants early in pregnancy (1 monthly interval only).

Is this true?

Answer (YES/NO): NO